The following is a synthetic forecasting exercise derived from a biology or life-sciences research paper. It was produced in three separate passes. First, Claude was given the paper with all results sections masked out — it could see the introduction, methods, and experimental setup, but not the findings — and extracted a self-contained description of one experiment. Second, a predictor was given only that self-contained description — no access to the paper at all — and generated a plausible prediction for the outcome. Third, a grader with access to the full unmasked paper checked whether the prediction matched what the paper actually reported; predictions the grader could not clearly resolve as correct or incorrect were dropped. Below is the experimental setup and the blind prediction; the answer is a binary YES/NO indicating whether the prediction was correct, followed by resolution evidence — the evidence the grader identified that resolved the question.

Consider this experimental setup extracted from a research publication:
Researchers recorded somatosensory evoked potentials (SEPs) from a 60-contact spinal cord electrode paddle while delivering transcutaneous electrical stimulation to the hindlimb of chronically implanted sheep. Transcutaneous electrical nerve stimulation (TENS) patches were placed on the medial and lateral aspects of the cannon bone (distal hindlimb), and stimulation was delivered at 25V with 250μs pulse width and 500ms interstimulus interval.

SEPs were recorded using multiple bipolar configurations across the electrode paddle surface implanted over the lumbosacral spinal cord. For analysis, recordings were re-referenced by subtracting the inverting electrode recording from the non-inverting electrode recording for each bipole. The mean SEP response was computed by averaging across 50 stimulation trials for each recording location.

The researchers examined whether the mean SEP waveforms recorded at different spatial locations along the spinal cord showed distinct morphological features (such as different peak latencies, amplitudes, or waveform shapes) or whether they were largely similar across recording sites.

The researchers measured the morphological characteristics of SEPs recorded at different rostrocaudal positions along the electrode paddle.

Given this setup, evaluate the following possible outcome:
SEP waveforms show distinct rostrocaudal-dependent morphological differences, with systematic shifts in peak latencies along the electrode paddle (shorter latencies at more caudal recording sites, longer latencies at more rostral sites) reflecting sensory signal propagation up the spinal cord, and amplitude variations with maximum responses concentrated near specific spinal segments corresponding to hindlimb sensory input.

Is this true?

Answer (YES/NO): NO